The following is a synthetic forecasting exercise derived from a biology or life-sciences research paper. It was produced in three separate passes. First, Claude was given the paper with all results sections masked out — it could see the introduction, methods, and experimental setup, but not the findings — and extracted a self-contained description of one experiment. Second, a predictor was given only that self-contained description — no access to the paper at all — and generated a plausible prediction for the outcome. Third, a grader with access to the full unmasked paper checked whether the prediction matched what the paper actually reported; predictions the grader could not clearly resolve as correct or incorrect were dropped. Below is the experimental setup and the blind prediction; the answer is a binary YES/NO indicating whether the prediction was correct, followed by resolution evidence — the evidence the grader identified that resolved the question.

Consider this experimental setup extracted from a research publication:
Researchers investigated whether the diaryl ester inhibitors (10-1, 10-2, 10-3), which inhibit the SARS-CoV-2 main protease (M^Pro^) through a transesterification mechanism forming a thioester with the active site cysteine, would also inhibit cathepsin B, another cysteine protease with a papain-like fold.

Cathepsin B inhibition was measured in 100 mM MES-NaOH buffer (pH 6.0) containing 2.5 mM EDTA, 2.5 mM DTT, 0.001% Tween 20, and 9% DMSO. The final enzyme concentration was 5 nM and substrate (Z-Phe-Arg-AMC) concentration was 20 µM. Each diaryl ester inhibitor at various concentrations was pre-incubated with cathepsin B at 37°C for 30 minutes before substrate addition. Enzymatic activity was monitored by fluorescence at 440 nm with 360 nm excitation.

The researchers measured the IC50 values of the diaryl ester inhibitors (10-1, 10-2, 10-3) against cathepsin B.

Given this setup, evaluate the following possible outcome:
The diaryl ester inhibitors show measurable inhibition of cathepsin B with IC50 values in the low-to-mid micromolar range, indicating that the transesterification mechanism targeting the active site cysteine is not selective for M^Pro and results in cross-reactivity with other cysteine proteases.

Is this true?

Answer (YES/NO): NO